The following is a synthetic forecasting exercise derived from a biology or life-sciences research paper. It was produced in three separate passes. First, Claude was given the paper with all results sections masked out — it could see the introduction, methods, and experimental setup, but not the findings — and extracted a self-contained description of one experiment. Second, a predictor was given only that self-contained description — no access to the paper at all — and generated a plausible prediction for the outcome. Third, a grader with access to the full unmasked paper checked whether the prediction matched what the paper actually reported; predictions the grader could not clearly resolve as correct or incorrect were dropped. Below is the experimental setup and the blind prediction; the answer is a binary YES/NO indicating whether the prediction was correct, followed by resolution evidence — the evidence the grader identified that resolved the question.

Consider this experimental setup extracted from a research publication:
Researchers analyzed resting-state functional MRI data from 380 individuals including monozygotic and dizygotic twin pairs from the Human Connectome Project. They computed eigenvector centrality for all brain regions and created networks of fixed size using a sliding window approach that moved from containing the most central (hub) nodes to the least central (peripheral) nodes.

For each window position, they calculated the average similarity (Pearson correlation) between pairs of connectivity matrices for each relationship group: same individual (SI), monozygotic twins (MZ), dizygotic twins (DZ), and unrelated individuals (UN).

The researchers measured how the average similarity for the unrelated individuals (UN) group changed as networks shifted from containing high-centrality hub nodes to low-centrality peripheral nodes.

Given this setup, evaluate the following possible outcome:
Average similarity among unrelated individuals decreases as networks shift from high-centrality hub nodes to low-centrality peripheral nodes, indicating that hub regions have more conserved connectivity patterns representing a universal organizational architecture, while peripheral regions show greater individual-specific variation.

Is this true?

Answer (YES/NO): NO